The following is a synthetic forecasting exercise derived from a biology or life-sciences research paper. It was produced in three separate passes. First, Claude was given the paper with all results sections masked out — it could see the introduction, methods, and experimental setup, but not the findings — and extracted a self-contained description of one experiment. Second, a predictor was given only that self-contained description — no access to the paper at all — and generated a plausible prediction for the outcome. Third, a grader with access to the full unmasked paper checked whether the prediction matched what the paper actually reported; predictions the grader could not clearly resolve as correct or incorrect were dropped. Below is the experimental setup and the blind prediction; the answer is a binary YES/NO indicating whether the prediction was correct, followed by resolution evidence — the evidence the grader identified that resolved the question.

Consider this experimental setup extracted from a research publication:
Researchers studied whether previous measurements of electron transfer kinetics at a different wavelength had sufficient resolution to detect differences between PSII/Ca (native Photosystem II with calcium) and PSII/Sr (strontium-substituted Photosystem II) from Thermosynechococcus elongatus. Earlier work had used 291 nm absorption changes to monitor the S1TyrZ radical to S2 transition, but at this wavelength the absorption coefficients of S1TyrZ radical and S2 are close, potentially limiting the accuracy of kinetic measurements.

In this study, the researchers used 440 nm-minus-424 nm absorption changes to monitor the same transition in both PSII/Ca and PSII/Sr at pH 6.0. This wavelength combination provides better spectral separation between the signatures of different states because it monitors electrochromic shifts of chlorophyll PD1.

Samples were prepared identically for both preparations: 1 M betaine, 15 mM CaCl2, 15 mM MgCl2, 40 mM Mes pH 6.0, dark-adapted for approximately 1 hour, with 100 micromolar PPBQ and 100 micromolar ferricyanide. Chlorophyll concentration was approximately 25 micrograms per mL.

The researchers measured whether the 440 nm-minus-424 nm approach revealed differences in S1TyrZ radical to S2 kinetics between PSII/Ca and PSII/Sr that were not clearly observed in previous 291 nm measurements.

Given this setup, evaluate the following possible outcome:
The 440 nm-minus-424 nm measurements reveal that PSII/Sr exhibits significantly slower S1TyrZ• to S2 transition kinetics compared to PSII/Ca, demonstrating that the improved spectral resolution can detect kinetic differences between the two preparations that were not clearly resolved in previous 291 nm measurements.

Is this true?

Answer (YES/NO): YES